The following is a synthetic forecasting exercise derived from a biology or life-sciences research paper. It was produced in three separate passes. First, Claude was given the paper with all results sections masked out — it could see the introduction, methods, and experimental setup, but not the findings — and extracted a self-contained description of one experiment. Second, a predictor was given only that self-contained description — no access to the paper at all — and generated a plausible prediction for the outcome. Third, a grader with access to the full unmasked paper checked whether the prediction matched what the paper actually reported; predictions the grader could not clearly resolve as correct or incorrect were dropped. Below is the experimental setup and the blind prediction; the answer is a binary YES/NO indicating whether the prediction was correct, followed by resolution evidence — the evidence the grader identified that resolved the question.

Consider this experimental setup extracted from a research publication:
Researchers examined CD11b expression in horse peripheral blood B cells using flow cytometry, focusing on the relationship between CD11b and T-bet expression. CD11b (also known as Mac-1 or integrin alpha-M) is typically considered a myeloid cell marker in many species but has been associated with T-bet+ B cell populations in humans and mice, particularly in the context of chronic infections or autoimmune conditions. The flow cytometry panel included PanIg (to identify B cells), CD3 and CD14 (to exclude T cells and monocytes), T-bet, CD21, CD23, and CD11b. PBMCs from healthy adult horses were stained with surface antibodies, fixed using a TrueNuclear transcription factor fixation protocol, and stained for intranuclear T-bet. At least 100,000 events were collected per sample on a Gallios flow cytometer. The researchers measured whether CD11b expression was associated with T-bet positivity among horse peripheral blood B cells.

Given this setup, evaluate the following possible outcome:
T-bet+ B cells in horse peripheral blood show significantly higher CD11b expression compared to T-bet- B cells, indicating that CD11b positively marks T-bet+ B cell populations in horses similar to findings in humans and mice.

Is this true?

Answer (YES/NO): YES